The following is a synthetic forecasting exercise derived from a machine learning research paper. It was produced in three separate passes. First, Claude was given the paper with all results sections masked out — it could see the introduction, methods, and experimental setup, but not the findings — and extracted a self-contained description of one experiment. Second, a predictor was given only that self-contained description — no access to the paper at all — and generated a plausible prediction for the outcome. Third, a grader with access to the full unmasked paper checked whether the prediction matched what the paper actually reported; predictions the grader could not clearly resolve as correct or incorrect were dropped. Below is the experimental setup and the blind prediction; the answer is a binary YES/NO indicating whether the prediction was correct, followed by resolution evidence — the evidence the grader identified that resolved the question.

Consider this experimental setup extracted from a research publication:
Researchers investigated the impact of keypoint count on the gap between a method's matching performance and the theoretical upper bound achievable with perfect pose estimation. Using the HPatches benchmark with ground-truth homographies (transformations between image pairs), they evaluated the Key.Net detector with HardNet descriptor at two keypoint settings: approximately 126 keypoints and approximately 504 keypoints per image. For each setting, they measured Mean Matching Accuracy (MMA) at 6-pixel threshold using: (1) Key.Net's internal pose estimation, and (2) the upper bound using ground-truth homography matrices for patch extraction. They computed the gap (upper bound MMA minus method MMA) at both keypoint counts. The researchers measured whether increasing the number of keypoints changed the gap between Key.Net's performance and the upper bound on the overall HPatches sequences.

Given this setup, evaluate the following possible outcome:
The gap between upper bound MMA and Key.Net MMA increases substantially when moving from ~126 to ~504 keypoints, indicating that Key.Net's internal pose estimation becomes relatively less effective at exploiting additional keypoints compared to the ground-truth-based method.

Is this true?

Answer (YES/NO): NO